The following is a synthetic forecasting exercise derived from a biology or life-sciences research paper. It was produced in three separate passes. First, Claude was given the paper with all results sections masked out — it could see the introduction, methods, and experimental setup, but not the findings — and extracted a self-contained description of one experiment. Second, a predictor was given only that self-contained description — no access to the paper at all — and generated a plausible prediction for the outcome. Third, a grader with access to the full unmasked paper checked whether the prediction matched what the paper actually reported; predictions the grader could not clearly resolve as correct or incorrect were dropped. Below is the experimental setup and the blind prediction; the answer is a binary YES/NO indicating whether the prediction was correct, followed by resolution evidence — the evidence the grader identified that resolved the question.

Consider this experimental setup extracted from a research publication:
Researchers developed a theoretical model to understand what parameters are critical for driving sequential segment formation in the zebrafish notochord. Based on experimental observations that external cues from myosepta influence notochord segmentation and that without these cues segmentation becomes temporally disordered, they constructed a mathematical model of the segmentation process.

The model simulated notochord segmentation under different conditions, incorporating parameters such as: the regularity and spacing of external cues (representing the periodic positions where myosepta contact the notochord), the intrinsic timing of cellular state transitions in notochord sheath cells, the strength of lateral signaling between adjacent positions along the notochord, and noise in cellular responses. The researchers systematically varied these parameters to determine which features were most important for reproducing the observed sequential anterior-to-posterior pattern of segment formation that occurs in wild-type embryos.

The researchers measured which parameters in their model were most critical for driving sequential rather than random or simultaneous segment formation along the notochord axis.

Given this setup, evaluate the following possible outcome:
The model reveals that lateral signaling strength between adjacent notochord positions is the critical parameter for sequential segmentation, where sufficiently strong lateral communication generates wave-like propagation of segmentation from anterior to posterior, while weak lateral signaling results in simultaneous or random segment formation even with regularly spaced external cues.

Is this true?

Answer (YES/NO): NO